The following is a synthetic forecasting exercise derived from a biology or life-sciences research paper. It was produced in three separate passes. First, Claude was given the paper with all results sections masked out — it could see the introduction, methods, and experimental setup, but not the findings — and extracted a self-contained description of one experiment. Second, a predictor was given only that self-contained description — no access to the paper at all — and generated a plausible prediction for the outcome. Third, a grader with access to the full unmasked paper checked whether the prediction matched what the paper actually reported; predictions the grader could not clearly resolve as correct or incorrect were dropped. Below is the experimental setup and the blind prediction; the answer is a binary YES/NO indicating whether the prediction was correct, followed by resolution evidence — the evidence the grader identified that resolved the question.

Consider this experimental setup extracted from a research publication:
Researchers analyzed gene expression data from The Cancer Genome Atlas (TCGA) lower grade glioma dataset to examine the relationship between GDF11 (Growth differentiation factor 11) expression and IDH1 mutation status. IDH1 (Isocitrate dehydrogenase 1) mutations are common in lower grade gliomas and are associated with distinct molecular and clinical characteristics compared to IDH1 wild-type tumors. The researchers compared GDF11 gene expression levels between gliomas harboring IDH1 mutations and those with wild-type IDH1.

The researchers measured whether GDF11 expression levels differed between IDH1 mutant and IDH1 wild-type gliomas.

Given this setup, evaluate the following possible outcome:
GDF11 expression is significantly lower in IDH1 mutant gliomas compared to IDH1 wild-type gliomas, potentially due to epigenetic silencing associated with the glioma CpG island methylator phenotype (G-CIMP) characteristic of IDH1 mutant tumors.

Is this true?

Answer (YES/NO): NO